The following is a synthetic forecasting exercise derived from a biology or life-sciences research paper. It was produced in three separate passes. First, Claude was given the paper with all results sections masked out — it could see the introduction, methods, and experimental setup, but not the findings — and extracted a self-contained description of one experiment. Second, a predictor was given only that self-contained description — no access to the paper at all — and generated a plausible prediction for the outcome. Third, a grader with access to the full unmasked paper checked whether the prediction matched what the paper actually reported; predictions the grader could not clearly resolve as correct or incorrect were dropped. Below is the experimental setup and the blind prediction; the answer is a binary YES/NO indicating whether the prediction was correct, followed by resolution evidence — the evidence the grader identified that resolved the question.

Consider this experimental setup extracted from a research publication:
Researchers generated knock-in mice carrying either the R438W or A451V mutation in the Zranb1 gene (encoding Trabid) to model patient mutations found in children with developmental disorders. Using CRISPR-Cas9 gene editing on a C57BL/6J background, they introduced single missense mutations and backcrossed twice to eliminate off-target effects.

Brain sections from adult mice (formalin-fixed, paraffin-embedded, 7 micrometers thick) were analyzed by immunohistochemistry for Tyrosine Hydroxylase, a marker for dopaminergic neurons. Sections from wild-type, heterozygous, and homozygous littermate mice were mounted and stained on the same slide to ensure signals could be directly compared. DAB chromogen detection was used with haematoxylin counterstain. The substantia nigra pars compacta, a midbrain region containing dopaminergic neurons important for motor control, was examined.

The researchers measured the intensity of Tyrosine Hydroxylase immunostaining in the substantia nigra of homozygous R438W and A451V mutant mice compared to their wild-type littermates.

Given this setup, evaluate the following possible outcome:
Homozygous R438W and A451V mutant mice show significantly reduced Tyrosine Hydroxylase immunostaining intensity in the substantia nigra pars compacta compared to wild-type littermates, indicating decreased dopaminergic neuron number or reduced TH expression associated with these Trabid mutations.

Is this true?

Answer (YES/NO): YES